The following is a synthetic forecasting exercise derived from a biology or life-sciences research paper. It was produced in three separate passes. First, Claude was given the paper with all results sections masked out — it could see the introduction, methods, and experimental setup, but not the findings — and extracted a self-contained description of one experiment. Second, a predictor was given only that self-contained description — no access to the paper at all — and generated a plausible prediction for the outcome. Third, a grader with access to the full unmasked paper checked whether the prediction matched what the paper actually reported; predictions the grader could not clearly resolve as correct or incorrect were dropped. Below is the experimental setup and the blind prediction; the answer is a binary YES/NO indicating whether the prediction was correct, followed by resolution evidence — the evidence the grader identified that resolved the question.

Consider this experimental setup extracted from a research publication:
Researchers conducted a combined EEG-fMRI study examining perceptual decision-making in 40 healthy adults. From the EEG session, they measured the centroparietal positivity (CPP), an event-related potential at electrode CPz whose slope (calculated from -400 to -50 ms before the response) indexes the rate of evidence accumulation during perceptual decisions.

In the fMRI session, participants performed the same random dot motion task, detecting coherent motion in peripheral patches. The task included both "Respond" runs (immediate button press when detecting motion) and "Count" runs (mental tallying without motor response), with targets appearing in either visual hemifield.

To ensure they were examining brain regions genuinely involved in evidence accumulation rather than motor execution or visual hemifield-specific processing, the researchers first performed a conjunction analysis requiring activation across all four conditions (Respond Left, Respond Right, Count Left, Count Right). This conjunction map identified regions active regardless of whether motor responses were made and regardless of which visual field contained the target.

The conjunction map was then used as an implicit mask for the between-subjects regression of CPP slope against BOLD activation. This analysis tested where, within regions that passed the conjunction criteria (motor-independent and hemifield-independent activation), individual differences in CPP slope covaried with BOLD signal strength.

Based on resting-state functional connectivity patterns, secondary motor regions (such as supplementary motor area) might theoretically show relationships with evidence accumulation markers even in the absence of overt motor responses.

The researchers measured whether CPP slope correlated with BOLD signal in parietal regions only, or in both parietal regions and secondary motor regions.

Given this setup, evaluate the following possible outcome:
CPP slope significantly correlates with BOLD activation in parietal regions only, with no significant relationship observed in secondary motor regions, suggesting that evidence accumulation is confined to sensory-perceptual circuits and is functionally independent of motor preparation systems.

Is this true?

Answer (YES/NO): YES